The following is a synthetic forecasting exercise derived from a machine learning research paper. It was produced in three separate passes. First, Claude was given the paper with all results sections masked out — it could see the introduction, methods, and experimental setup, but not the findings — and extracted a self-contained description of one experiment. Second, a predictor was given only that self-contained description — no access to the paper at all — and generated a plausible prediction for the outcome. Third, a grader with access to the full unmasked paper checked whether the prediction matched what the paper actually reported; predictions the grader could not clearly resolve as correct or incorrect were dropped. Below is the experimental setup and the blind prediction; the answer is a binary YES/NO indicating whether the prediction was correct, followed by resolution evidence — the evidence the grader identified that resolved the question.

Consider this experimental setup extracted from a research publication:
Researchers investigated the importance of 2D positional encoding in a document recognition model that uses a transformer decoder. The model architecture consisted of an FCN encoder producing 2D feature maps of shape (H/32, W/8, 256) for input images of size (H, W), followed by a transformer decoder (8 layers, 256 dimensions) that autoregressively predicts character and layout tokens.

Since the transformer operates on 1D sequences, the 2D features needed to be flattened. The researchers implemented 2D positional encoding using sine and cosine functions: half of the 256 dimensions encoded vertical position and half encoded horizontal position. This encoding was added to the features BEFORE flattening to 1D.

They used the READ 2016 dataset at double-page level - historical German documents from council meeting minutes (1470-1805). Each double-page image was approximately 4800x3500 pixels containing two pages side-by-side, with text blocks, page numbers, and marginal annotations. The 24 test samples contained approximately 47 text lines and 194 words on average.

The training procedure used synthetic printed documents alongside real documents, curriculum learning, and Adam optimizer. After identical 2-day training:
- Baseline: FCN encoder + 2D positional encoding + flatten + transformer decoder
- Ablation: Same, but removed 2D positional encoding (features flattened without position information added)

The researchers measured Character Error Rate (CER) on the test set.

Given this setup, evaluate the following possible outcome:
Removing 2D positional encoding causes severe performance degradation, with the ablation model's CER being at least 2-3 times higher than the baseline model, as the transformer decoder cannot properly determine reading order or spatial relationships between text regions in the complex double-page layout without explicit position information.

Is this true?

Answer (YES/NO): YES